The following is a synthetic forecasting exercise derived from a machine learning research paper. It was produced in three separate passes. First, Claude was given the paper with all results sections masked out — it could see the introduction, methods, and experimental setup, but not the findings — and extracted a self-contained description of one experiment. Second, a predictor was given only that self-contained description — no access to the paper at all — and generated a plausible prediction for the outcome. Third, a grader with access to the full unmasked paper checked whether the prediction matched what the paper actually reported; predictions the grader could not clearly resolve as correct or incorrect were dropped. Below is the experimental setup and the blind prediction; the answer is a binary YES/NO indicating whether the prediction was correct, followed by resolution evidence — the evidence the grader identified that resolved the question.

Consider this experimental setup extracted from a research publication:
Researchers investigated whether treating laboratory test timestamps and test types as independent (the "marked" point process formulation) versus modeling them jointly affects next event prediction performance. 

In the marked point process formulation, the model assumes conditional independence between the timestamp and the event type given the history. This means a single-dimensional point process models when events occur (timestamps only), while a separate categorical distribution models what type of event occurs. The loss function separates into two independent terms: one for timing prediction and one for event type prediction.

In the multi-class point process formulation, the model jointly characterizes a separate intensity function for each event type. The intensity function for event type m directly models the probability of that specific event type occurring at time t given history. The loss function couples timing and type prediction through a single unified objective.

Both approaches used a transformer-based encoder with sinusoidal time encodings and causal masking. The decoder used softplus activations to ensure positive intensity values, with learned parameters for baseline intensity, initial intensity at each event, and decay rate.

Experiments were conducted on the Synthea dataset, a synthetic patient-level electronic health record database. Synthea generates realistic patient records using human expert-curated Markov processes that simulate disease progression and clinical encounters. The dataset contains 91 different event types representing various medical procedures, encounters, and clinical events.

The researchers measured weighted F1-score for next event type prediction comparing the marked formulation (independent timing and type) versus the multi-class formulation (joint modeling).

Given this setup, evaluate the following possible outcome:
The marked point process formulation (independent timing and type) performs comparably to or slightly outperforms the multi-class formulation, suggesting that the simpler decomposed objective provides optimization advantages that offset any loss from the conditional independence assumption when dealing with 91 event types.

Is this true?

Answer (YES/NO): NO